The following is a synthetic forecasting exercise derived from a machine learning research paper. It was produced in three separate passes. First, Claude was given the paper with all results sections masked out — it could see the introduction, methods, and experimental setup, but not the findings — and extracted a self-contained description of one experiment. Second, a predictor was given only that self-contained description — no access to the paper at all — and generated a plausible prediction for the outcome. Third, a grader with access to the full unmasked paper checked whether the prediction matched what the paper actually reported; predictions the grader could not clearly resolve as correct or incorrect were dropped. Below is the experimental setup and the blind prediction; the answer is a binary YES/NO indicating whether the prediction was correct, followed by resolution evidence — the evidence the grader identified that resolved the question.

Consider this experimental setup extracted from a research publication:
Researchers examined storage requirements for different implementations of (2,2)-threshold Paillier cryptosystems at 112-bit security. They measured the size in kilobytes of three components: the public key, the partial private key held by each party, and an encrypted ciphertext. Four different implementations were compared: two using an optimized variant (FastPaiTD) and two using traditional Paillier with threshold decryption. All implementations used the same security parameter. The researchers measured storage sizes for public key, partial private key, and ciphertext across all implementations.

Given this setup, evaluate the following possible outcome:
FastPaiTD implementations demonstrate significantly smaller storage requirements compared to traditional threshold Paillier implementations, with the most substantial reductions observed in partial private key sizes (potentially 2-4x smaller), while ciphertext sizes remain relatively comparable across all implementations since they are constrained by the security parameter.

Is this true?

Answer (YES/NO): NO